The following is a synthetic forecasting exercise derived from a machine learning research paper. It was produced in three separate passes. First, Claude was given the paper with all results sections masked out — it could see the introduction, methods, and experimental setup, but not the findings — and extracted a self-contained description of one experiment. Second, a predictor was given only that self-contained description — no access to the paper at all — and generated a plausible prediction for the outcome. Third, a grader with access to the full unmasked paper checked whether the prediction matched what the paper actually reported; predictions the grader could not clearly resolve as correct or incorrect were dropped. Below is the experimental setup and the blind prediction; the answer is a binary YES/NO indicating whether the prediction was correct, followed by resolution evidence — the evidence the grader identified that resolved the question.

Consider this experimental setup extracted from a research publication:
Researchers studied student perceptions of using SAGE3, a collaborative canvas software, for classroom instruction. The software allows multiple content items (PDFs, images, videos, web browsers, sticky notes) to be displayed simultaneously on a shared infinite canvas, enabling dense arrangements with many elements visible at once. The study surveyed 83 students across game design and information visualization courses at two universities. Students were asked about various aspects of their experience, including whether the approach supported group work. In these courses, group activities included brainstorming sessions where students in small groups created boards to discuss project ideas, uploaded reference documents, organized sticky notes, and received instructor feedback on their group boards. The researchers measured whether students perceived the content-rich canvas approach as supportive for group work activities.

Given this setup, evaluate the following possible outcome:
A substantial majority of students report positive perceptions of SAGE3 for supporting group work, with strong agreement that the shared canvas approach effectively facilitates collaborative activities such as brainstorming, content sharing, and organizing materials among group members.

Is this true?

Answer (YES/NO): YES